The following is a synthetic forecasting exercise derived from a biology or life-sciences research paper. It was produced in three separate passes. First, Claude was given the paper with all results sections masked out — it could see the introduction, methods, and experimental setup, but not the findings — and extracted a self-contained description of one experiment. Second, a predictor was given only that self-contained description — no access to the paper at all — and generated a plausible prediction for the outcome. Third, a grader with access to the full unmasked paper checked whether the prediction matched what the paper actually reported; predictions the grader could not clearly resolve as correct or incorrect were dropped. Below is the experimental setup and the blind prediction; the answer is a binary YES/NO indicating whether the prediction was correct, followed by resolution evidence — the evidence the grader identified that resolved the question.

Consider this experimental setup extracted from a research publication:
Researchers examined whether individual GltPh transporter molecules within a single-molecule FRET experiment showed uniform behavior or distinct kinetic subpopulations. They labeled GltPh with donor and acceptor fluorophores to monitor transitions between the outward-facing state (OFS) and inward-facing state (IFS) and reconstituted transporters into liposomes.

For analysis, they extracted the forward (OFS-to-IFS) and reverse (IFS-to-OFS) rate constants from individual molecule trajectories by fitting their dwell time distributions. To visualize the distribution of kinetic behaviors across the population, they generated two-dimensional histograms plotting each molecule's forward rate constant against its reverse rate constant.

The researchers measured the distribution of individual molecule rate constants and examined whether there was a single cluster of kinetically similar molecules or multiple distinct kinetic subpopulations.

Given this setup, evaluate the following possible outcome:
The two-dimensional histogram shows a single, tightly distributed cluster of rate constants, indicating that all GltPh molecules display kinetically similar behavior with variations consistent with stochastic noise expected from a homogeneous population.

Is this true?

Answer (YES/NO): NO